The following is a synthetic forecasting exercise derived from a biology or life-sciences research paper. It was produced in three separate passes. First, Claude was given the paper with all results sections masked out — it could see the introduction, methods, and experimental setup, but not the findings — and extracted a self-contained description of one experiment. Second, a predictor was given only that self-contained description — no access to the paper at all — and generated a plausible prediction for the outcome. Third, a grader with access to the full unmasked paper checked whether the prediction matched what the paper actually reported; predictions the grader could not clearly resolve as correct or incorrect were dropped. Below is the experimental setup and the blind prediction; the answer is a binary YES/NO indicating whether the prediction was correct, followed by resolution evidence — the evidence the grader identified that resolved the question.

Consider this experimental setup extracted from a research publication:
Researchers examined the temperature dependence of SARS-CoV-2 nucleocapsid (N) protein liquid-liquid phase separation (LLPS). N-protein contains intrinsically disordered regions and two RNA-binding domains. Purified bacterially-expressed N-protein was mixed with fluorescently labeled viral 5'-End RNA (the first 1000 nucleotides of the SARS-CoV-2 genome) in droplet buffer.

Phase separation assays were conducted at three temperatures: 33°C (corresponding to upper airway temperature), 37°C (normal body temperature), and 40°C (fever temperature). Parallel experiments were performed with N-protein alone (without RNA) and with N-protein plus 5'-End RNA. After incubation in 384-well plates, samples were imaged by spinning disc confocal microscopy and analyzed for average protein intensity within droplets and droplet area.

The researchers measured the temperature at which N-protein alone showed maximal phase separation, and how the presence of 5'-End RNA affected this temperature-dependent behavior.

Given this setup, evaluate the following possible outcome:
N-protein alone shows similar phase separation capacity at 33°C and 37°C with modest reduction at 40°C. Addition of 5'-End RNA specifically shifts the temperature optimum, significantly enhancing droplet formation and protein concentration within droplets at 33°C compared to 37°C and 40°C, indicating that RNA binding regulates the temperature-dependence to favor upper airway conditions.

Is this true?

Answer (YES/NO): NO